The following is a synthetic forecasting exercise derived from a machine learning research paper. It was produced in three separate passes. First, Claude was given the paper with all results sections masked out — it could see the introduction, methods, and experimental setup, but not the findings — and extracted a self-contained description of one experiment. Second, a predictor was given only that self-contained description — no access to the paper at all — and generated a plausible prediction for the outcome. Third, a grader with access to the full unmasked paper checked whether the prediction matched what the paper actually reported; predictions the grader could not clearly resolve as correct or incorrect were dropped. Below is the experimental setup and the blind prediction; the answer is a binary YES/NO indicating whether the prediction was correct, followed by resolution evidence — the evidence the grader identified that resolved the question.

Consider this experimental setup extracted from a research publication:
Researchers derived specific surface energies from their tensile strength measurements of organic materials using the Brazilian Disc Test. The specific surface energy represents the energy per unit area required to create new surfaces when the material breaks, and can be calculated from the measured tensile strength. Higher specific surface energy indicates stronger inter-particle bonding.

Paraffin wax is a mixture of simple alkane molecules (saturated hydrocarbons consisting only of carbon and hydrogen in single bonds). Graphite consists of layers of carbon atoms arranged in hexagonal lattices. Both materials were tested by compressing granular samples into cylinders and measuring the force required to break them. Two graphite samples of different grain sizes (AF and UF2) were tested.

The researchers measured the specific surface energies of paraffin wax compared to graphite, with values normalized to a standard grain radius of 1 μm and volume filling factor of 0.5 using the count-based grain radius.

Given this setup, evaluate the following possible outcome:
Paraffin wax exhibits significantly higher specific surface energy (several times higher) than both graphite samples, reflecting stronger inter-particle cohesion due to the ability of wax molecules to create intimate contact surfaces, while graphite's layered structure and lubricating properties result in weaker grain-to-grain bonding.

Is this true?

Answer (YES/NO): NO